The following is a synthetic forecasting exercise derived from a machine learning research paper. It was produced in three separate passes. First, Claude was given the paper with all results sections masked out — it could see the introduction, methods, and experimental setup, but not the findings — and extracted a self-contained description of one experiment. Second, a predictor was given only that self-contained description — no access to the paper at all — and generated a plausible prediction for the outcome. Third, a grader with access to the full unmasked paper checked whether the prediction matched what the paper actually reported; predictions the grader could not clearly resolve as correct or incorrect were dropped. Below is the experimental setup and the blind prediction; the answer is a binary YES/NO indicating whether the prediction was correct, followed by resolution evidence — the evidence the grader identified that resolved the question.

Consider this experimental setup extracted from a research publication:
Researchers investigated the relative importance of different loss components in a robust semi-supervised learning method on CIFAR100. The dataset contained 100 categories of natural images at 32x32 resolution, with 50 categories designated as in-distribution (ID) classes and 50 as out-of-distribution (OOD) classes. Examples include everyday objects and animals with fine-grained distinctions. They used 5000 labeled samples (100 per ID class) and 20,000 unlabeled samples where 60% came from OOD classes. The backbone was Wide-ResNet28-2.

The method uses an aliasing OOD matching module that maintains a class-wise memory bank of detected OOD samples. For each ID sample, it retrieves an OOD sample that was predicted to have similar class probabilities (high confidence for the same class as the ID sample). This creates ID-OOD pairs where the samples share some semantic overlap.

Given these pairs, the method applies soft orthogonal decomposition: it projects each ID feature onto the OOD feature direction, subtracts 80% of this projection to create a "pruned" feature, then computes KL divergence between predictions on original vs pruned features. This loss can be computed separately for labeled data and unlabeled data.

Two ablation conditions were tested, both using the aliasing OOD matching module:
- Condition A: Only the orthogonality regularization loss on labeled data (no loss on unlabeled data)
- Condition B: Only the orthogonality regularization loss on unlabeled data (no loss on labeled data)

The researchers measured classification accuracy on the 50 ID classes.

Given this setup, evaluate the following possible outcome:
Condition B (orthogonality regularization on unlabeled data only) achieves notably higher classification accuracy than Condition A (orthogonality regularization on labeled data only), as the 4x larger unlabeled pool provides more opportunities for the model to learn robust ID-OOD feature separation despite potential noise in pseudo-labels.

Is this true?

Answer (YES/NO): NO